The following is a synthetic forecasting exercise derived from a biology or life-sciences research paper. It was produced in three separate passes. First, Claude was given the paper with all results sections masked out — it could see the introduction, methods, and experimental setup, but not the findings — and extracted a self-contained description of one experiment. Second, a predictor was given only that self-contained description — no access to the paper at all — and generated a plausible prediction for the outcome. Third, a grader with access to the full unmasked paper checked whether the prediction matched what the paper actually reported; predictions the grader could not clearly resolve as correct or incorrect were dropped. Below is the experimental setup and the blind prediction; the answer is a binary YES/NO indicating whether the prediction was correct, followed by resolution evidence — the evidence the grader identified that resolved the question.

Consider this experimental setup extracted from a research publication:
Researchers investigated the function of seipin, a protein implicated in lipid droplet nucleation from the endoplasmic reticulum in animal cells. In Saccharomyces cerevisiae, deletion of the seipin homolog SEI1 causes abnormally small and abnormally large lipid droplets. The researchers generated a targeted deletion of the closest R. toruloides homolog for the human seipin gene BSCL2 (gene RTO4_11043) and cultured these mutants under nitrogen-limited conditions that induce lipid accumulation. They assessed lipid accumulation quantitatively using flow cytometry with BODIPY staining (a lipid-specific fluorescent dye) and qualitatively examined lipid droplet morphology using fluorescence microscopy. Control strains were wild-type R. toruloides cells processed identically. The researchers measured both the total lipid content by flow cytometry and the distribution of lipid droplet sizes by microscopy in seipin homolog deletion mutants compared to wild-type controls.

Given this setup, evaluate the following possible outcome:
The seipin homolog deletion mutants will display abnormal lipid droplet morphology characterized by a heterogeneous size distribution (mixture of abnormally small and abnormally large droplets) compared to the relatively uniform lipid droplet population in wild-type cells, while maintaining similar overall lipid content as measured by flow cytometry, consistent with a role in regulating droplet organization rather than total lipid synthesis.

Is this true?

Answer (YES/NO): NO